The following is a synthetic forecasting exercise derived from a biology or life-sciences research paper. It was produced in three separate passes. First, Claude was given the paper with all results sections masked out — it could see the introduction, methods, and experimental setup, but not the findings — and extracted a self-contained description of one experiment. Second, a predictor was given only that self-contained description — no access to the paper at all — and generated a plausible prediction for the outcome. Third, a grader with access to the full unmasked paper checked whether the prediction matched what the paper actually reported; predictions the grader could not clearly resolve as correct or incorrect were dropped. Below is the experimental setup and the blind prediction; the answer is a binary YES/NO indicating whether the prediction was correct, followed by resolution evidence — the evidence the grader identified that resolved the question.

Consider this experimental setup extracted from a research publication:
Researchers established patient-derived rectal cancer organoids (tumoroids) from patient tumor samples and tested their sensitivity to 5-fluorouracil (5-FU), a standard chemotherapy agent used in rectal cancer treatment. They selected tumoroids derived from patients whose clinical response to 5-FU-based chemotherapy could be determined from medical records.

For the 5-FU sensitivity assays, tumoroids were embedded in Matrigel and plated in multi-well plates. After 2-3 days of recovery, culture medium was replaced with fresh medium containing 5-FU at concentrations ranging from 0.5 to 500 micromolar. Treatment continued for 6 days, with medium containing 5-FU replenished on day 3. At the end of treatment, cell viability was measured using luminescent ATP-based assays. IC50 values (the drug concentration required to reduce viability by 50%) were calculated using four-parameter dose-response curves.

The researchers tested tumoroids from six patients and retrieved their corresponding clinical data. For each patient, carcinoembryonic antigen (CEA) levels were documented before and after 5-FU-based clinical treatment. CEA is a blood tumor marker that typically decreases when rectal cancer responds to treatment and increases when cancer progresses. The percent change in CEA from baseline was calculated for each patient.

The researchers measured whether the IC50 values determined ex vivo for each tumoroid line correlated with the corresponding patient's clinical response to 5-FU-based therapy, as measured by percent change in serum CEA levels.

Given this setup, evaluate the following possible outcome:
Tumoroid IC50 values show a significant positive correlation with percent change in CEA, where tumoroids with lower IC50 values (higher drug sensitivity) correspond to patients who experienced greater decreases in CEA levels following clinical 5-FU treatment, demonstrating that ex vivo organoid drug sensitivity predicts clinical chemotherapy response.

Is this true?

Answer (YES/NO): NO